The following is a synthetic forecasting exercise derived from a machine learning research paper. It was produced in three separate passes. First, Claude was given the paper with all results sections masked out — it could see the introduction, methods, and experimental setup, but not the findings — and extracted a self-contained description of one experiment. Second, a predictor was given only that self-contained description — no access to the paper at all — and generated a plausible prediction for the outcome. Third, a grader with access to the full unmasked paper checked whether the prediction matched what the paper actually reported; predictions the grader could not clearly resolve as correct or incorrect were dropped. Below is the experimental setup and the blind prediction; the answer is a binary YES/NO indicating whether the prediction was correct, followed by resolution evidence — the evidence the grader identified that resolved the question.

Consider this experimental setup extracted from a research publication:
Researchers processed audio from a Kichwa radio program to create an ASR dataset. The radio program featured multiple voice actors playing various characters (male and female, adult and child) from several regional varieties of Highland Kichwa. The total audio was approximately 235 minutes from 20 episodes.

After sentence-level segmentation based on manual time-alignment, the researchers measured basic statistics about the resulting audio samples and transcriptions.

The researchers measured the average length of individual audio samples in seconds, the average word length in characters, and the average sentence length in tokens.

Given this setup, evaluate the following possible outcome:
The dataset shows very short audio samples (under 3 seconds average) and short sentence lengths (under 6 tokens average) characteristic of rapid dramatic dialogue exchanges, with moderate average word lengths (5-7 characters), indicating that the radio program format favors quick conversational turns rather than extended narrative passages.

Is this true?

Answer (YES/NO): NO